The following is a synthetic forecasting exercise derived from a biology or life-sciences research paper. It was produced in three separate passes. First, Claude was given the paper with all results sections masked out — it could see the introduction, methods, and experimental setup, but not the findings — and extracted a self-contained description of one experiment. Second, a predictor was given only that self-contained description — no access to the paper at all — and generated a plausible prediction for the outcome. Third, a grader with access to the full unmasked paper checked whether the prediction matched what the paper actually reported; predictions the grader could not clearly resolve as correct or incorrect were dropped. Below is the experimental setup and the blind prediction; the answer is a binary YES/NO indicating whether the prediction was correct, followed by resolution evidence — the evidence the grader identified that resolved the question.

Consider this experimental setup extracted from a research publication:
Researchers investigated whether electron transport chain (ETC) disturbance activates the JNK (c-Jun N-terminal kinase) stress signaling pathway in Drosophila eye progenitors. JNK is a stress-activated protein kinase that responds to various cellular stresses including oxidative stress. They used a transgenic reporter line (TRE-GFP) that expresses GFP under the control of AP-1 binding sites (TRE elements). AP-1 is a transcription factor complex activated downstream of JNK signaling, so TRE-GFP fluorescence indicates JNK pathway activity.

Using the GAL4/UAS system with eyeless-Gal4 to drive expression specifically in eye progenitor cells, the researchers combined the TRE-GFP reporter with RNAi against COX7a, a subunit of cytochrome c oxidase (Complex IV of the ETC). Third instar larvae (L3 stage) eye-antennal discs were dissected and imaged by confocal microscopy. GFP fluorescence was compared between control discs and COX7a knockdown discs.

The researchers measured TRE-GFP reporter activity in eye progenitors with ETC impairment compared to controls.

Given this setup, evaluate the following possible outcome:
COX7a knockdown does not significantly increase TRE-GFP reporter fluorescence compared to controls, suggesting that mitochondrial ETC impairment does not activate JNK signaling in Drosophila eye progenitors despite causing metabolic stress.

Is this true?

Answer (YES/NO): YES